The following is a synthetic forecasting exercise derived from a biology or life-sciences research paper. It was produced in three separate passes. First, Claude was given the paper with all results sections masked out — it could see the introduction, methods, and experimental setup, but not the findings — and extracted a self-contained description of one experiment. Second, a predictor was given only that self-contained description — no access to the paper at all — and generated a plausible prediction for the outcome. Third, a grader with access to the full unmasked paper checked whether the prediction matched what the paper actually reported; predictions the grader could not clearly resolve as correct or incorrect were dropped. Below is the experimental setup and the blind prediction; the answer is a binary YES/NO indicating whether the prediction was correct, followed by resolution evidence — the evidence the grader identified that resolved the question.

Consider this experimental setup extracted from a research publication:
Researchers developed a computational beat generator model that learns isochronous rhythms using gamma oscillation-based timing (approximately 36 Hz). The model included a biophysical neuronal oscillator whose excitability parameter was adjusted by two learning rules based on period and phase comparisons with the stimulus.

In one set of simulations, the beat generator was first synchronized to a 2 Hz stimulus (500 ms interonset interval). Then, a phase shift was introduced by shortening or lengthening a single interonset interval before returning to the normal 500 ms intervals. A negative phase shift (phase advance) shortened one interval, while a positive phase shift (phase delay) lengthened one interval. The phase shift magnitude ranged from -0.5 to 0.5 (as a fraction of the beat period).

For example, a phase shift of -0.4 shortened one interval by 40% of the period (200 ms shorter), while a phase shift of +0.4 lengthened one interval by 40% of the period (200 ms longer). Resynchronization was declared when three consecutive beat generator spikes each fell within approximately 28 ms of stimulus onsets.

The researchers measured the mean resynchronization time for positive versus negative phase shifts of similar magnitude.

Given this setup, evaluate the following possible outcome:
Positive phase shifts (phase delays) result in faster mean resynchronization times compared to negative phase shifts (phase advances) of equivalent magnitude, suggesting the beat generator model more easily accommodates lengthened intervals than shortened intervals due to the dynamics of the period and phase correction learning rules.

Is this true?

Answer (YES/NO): YES